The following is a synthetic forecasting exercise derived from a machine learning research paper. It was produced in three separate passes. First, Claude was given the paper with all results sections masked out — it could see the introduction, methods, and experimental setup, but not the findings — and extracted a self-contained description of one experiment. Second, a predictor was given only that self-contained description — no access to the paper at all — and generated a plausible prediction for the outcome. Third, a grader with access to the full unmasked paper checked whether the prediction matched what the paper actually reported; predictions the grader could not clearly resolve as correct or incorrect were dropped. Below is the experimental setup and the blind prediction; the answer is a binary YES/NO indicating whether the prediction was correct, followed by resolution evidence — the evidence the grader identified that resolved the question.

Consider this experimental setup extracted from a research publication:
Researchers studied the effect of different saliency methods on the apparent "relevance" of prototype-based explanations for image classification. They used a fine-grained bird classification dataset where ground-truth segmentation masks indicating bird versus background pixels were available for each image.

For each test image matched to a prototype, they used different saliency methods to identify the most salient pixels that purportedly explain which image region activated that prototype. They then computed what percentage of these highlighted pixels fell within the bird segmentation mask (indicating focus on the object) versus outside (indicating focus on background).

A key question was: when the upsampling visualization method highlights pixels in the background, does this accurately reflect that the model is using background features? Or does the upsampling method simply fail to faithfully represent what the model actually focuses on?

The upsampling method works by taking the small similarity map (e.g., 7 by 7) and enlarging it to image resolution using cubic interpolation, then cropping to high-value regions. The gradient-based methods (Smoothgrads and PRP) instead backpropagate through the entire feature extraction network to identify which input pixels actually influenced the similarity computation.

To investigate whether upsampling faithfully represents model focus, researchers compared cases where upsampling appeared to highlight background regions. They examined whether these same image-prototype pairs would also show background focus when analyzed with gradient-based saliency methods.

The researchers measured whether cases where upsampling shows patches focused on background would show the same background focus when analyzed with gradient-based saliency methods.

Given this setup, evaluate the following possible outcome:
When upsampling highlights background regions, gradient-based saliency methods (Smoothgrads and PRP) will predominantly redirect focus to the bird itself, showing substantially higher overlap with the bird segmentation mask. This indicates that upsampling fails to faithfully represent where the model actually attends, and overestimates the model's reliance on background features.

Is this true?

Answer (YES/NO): YES